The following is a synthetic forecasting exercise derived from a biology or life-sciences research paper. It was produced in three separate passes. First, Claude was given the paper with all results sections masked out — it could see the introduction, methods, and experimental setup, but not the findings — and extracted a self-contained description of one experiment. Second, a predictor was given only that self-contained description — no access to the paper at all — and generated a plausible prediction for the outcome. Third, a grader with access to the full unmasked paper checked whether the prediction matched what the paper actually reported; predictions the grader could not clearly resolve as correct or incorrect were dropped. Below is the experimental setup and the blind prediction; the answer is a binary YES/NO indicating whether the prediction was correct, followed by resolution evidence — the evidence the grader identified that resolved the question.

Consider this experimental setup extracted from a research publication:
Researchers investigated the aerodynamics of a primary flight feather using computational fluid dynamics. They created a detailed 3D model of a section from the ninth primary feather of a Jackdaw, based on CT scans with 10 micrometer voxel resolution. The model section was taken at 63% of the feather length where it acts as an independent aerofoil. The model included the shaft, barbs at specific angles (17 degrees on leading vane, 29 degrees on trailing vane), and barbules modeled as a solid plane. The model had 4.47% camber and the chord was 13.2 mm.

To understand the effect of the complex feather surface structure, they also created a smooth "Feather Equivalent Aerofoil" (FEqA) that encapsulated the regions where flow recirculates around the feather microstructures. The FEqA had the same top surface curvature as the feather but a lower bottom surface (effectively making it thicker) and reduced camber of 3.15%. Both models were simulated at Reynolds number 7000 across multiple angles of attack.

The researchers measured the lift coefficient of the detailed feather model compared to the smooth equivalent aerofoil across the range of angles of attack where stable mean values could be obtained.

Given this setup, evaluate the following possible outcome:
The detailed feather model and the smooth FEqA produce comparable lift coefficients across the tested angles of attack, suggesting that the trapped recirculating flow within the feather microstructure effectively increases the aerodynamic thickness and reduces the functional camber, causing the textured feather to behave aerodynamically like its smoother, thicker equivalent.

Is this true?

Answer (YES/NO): NO